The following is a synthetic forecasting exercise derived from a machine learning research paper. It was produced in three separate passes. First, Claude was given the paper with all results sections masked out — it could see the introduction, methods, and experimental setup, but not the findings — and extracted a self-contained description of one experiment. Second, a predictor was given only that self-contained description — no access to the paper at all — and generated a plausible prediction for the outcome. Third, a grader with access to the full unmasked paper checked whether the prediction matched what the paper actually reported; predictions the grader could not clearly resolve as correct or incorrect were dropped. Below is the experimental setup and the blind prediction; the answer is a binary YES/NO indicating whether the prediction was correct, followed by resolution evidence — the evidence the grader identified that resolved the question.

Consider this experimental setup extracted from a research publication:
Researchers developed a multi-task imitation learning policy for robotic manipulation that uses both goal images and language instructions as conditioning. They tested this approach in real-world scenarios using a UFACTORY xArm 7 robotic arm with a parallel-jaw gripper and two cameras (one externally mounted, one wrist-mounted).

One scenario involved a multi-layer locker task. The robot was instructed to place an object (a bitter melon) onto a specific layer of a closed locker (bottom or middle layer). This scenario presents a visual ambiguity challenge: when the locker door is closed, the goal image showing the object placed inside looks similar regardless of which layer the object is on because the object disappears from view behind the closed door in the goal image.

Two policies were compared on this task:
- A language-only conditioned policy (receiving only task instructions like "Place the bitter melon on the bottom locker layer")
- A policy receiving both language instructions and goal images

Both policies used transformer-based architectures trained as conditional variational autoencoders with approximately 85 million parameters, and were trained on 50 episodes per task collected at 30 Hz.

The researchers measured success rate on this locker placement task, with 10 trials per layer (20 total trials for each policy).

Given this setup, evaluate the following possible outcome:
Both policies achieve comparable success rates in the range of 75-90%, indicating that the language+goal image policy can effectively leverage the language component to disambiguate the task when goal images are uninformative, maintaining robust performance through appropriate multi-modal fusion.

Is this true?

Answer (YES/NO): NO